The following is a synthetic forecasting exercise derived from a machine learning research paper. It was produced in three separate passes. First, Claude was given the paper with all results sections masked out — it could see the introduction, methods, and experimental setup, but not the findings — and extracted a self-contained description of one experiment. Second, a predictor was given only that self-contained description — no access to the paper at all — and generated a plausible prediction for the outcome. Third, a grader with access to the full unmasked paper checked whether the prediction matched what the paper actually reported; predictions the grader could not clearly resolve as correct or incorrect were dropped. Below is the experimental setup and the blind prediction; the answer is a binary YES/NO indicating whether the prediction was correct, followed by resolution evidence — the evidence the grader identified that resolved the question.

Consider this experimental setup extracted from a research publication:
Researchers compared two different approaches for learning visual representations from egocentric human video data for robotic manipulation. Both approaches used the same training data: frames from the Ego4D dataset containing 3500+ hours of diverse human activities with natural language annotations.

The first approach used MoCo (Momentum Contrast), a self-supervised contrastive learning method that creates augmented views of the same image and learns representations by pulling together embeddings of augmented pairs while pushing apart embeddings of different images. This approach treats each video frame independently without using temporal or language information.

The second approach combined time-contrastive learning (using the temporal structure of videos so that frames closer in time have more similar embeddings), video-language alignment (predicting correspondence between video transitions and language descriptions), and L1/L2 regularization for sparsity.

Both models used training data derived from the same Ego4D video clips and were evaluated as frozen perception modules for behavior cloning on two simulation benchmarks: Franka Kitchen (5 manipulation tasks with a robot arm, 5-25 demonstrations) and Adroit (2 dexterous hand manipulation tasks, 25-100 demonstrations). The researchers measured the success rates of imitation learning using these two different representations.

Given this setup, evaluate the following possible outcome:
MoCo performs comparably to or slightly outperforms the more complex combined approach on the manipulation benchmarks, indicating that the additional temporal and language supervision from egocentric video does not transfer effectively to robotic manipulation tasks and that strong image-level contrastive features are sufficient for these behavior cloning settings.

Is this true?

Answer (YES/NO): NO